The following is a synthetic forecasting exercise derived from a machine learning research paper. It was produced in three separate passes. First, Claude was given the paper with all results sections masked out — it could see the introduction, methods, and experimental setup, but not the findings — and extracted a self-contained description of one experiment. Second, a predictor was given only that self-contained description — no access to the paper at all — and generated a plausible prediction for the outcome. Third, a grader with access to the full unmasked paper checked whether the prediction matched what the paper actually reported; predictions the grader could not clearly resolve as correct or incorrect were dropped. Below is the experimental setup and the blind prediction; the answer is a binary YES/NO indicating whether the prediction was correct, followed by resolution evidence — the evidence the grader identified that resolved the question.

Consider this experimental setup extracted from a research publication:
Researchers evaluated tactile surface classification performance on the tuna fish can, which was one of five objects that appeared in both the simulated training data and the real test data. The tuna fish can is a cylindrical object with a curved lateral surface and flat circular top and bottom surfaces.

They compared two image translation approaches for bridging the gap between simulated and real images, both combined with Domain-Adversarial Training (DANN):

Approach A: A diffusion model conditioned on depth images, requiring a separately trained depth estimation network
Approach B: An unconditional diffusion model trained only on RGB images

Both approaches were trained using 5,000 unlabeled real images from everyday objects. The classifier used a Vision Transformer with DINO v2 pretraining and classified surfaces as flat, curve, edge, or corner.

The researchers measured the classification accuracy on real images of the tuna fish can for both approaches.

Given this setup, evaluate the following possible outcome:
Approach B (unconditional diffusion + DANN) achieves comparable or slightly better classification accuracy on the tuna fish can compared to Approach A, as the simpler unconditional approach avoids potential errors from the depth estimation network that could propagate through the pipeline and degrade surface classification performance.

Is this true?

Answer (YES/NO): NO